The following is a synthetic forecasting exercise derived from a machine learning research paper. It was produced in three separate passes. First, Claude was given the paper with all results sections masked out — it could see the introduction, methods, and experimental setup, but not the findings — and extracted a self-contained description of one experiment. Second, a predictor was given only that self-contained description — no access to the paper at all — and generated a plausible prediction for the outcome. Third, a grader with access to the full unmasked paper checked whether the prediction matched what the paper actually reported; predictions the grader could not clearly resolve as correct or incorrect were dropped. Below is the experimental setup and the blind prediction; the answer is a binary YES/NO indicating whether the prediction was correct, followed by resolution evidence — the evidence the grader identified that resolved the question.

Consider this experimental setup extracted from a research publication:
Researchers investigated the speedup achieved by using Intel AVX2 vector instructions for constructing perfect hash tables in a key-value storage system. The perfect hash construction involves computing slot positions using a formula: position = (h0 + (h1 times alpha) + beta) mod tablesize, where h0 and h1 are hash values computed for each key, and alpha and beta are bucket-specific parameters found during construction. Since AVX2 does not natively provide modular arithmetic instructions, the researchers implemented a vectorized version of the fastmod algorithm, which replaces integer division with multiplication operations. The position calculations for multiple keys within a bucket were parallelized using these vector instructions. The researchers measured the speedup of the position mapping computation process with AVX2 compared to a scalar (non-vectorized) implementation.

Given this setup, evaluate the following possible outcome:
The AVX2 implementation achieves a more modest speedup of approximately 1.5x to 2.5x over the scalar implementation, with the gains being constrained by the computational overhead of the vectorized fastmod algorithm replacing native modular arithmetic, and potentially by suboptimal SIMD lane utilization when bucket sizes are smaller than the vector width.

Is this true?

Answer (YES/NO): YES